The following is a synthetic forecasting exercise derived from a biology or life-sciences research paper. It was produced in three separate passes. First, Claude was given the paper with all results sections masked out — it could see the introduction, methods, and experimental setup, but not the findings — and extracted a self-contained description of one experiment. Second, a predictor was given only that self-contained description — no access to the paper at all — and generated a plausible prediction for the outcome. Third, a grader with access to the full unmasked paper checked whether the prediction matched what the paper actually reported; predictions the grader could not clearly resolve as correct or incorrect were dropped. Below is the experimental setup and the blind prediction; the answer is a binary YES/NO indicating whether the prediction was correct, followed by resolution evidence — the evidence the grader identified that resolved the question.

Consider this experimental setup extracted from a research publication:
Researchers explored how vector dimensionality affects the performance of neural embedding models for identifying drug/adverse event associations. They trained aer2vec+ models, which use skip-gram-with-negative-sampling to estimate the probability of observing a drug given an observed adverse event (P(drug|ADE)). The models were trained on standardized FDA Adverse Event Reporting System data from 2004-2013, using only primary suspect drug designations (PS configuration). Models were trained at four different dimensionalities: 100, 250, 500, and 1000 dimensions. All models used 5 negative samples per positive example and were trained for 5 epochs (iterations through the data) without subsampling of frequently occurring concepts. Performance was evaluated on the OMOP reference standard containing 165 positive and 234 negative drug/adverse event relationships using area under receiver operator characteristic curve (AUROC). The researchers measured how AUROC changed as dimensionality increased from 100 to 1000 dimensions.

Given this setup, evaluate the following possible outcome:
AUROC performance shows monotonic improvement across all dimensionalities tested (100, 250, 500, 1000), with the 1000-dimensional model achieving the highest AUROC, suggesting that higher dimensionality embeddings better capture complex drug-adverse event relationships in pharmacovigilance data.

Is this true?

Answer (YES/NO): NO